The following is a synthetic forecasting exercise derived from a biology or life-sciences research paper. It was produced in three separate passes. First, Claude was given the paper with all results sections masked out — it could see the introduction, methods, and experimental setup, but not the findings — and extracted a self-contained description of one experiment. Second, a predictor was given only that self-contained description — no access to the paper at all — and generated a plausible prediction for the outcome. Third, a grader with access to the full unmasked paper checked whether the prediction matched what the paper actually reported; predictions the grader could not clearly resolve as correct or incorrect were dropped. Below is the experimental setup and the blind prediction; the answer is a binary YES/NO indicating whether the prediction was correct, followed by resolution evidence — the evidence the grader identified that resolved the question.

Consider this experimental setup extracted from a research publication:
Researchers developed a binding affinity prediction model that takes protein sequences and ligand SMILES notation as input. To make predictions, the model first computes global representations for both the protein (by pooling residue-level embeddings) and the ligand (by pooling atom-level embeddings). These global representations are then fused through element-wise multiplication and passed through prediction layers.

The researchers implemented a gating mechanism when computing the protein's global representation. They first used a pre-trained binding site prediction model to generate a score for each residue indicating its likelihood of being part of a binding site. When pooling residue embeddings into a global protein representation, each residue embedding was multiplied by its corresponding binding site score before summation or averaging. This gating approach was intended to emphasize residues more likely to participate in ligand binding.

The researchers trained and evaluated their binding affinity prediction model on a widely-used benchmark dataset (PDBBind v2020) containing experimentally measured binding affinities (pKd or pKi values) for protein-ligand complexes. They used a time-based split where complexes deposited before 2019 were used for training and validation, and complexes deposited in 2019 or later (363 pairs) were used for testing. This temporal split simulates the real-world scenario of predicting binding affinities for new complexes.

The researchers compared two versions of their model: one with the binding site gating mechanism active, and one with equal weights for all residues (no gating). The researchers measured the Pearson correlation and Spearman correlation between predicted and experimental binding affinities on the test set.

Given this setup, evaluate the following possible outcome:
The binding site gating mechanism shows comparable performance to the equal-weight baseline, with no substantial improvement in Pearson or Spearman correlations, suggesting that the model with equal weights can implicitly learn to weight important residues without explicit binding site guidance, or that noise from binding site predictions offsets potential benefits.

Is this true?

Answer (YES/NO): NO